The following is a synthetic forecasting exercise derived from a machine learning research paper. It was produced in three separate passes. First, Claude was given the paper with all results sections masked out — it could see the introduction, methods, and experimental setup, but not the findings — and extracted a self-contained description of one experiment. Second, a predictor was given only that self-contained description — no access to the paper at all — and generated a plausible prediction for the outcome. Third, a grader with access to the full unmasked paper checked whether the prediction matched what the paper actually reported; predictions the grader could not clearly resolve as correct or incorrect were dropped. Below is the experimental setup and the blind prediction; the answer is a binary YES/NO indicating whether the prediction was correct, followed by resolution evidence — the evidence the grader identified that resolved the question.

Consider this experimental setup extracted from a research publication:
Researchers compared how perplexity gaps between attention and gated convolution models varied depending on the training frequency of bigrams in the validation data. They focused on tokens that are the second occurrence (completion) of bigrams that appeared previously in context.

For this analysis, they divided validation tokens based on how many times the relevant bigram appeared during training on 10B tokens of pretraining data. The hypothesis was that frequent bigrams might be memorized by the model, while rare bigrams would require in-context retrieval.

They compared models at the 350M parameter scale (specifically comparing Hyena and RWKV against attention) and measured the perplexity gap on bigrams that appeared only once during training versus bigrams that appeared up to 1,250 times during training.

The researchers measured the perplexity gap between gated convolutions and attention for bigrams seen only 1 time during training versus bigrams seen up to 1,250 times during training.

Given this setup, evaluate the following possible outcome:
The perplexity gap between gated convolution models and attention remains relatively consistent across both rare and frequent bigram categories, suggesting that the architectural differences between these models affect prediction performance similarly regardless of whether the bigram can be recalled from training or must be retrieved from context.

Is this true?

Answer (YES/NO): NO